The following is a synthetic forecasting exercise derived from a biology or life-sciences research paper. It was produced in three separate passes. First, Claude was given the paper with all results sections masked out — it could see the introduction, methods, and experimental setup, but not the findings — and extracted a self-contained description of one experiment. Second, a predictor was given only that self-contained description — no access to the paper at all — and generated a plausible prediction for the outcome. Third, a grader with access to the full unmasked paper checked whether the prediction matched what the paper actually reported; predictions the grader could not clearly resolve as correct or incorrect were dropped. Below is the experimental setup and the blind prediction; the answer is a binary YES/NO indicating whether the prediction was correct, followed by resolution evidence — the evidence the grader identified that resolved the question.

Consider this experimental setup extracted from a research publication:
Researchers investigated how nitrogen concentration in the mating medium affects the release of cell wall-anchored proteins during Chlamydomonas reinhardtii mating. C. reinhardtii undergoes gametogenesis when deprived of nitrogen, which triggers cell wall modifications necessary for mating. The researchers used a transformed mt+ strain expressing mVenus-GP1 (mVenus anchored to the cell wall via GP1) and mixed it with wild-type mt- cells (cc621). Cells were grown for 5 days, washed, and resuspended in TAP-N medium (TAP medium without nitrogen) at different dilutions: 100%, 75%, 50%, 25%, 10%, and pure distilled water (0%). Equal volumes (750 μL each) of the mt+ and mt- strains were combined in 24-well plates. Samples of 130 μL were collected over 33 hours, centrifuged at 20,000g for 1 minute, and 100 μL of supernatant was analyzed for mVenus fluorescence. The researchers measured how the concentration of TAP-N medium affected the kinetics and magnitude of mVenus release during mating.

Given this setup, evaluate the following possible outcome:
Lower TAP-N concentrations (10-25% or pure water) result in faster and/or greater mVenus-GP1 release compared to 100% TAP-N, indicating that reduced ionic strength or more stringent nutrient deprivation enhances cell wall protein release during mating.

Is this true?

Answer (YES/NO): NO